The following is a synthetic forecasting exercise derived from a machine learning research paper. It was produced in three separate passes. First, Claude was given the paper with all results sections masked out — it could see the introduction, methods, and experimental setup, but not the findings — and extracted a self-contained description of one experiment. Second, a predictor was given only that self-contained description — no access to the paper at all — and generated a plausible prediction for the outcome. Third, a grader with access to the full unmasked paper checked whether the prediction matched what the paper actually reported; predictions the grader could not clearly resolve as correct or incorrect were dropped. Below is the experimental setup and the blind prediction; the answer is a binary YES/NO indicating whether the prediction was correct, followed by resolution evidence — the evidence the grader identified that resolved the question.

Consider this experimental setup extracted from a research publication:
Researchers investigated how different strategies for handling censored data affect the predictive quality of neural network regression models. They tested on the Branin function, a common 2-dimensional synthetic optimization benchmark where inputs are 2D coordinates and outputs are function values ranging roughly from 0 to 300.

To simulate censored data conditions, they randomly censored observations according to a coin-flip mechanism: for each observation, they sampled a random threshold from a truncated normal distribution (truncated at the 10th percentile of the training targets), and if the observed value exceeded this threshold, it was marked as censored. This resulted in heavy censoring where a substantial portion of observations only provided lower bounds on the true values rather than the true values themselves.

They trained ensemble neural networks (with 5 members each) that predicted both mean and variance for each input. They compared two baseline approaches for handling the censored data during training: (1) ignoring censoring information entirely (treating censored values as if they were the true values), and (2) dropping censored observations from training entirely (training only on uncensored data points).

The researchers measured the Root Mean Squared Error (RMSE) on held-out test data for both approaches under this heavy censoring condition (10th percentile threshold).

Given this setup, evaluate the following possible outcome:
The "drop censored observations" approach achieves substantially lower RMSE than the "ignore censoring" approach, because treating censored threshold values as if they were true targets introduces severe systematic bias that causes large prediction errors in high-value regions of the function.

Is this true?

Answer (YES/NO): YES